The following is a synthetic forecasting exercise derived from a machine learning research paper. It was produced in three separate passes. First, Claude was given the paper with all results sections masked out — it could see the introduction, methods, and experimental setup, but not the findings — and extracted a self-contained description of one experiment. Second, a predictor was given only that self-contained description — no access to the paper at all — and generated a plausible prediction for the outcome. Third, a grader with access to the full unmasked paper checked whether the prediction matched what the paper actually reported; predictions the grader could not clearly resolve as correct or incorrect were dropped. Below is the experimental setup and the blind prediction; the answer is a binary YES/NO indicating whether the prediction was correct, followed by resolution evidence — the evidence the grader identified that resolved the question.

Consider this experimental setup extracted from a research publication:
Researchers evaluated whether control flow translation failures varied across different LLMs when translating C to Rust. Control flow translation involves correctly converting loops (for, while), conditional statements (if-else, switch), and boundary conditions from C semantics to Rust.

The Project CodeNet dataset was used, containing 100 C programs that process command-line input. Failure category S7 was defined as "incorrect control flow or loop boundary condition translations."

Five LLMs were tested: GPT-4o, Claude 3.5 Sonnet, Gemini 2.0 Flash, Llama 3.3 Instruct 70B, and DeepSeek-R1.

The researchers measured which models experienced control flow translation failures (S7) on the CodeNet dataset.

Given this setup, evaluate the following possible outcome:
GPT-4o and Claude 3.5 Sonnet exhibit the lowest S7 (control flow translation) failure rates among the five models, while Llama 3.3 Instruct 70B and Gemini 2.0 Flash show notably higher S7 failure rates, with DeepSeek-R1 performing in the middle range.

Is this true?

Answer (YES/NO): NO